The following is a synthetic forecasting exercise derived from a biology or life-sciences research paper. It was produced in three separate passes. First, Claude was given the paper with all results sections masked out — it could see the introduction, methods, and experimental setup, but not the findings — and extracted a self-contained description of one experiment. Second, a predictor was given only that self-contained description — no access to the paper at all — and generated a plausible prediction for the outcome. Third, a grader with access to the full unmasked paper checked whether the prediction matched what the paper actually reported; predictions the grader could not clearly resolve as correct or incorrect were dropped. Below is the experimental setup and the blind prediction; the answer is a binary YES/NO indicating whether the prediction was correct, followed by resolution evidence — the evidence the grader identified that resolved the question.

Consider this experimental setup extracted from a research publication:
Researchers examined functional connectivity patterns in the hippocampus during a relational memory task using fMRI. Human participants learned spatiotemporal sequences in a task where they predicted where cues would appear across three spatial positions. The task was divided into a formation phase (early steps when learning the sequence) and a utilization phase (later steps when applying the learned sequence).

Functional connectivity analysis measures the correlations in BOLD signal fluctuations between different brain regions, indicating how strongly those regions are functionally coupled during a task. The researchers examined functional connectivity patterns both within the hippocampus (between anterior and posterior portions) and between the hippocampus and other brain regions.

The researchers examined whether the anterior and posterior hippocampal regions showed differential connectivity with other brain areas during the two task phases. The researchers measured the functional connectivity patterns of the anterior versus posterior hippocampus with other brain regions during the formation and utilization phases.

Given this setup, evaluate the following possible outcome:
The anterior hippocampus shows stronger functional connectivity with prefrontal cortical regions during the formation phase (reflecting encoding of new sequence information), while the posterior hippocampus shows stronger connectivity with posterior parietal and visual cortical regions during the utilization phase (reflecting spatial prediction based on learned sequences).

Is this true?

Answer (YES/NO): NO